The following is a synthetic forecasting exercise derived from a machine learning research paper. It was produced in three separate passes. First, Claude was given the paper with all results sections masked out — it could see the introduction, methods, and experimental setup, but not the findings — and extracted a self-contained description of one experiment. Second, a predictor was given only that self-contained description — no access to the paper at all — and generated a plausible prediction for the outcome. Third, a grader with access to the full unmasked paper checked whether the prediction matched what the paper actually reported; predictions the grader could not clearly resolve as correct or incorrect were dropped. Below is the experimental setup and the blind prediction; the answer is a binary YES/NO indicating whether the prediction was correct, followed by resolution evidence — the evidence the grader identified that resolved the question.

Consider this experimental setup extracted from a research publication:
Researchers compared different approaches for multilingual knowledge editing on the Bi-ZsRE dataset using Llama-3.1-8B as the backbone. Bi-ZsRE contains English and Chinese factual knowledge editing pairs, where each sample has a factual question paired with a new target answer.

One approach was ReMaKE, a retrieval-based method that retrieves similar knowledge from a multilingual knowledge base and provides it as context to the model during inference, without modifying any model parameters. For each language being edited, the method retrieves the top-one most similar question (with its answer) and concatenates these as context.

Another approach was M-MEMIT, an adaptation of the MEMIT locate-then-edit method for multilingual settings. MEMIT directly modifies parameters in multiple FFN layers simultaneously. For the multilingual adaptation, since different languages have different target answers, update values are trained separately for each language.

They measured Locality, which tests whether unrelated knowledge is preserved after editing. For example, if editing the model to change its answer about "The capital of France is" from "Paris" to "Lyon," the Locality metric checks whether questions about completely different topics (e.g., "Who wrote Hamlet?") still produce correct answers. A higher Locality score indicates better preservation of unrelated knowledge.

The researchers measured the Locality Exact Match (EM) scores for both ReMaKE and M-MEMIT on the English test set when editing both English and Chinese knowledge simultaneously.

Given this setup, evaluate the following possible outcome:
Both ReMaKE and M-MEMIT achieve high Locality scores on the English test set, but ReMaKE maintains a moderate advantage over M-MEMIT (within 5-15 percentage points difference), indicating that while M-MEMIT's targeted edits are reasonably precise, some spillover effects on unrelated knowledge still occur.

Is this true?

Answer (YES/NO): YES